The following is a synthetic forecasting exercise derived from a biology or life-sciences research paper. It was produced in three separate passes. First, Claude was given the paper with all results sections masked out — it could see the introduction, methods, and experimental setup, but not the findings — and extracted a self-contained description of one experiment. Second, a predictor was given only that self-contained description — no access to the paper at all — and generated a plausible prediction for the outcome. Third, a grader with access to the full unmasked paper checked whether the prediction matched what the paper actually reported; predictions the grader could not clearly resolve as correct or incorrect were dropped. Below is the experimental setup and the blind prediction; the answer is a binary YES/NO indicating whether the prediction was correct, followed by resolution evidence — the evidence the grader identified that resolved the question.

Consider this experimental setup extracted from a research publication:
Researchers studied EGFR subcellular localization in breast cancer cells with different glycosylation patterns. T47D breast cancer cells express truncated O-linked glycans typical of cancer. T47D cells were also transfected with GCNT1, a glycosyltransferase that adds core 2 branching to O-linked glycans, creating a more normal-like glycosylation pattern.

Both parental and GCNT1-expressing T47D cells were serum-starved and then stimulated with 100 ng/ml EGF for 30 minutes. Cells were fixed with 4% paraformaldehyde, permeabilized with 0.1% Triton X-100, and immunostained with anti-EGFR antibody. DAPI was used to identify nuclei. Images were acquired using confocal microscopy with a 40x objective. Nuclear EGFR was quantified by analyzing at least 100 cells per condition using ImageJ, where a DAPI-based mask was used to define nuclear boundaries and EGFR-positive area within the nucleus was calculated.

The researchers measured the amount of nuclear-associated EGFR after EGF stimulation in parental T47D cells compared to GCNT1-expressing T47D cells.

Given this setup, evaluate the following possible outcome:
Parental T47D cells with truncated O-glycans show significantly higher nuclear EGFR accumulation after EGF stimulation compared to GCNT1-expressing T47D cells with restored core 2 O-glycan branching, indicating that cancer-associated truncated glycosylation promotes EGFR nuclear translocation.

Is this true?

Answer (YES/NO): NO